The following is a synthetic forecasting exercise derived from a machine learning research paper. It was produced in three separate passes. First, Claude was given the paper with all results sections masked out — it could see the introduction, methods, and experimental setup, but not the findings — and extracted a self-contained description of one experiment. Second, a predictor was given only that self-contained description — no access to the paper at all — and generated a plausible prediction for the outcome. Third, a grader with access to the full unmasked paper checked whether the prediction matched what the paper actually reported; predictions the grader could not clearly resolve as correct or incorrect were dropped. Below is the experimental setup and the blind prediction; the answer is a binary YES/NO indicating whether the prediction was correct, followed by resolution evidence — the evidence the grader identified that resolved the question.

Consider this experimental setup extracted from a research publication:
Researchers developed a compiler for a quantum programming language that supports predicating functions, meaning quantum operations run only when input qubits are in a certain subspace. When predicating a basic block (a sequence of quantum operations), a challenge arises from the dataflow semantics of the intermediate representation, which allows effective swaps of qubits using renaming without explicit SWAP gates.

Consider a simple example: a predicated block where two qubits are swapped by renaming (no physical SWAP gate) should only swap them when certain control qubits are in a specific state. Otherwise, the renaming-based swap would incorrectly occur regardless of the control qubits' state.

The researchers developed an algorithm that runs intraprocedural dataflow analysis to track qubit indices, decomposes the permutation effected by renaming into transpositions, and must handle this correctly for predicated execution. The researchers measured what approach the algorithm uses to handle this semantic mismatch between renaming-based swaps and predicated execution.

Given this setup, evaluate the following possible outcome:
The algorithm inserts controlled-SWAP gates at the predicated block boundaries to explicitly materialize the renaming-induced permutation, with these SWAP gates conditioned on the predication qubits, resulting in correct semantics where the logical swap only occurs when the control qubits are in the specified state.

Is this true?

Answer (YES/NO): NO